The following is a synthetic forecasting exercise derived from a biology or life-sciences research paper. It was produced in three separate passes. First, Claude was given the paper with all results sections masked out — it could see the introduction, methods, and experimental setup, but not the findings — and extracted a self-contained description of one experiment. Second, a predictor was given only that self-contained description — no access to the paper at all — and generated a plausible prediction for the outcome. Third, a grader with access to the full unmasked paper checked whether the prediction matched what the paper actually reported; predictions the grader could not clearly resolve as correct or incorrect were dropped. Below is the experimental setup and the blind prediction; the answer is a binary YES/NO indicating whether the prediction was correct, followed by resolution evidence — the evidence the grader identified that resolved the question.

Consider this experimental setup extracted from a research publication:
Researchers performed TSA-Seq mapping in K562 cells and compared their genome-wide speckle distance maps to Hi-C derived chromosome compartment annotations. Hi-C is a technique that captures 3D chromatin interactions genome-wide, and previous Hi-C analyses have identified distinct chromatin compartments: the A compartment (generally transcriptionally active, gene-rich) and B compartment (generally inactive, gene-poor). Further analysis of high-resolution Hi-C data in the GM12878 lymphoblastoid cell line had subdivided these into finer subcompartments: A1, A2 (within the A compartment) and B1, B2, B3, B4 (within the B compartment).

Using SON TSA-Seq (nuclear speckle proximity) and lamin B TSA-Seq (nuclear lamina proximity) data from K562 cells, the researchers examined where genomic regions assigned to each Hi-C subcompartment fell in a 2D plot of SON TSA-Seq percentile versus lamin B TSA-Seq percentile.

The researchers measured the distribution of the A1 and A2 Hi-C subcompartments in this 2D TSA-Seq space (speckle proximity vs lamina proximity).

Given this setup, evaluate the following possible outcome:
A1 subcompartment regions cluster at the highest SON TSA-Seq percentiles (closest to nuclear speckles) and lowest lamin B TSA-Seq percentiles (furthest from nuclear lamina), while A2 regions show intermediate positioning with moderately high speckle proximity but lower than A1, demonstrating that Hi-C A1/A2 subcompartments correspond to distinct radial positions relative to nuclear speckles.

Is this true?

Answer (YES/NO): YES